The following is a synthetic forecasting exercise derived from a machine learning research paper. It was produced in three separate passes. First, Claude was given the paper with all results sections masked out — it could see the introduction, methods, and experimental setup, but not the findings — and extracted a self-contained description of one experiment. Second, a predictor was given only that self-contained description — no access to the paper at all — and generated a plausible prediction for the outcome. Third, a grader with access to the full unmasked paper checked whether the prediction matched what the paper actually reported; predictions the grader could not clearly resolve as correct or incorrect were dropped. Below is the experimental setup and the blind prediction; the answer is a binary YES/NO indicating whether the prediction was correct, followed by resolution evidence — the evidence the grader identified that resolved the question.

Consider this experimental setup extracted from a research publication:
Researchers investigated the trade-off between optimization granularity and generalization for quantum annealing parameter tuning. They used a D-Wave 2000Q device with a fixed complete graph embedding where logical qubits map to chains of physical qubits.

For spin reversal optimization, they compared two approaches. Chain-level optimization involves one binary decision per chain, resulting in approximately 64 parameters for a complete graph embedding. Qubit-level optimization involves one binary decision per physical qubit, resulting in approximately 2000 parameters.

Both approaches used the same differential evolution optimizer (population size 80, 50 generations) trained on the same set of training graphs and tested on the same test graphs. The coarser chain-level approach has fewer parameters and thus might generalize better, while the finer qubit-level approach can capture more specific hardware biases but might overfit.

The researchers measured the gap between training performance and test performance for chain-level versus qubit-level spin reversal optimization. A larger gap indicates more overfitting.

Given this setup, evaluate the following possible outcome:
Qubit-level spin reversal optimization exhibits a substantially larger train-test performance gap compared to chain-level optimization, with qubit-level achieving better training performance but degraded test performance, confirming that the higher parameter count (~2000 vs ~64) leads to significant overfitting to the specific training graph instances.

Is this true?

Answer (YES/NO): NO